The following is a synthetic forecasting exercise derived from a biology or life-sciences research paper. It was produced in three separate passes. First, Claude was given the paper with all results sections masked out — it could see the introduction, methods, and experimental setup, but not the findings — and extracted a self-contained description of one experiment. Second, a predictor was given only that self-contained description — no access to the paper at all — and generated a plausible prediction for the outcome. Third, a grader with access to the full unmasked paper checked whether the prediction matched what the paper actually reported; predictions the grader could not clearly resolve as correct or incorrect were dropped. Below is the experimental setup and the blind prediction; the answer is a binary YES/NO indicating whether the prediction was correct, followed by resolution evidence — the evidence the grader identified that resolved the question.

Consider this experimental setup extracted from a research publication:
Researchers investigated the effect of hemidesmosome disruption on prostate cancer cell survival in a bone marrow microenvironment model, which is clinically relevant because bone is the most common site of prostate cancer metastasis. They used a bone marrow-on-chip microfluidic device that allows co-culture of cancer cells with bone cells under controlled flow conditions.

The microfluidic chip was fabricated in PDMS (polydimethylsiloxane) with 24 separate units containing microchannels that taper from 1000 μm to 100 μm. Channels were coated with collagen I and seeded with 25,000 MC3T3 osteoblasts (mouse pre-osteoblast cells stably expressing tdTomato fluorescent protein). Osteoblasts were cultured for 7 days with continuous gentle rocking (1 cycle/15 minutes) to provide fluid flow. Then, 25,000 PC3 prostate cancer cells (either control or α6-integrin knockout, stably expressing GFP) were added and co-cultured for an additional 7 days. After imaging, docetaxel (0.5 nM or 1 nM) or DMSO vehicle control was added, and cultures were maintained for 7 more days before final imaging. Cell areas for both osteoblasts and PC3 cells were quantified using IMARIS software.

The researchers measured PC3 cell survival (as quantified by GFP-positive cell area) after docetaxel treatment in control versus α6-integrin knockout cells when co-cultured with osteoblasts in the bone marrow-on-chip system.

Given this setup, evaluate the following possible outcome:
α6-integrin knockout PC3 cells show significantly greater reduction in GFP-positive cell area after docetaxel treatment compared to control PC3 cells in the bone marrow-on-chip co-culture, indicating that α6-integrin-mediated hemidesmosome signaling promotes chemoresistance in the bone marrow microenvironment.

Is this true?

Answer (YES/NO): NO